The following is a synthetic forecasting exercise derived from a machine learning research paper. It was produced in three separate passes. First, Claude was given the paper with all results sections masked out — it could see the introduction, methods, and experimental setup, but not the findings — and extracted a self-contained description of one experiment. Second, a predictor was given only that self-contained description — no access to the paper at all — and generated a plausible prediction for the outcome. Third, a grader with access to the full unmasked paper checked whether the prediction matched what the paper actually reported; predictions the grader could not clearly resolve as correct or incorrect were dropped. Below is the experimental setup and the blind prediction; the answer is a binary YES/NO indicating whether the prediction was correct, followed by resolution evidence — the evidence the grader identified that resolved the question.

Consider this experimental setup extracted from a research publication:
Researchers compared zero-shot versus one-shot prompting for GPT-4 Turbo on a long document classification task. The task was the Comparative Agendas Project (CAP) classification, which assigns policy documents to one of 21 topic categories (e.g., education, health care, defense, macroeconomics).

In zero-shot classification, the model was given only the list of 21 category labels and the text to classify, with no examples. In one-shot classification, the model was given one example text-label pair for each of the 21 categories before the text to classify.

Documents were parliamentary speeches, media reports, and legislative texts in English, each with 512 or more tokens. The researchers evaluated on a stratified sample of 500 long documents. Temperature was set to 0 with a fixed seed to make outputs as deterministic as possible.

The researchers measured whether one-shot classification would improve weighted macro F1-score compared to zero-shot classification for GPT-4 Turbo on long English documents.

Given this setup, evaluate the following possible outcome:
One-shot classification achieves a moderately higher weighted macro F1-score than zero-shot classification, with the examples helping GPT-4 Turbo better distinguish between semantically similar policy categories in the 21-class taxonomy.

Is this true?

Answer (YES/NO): NO